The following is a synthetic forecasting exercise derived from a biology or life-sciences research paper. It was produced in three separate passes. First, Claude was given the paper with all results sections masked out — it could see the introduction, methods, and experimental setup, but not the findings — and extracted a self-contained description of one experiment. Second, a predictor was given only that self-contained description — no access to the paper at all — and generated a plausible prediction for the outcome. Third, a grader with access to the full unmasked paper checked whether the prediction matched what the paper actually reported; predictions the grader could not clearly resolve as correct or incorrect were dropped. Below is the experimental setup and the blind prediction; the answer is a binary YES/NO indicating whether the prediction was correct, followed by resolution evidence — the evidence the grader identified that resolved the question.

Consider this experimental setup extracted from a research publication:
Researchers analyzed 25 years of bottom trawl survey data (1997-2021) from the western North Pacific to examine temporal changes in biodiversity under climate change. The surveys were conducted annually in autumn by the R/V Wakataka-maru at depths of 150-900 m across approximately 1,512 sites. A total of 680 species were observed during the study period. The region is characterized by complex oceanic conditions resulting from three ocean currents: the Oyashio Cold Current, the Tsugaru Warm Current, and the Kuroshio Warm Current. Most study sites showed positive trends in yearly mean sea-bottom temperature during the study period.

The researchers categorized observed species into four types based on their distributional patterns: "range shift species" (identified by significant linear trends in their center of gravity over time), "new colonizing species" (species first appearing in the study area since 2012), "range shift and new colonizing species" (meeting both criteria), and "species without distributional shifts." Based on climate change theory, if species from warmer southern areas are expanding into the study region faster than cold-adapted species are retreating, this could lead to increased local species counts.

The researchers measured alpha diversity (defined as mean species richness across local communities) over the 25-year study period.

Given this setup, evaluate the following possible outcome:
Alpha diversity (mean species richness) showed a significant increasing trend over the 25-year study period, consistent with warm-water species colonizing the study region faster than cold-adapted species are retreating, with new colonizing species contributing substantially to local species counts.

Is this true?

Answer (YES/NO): NO